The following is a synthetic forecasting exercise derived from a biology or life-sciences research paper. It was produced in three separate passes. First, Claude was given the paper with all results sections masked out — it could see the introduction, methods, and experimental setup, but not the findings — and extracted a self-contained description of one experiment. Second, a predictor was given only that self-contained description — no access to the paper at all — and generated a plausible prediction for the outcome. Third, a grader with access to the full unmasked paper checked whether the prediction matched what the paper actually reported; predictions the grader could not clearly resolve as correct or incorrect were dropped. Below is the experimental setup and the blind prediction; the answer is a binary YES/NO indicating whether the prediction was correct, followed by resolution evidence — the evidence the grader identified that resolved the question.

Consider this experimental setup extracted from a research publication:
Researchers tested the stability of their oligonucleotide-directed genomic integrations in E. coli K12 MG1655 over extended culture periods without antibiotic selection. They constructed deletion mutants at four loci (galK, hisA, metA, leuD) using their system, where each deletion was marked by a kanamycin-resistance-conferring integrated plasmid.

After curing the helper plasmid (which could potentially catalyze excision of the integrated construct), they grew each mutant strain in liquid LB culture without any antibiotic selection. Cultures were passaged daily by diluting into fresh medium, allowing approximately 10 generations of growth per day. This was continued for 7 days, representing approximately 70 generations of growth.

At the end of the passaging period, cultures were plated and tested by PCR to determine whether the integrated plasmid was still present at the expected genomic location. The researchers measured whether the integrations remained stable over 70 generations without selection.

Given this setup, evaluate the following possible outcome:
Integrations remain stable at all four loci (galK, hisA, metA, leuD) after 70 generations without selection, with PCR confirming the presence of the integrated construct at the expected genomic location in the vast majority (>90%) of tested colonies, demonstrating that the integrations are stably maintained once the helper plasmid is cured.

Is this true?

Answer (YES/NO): YES